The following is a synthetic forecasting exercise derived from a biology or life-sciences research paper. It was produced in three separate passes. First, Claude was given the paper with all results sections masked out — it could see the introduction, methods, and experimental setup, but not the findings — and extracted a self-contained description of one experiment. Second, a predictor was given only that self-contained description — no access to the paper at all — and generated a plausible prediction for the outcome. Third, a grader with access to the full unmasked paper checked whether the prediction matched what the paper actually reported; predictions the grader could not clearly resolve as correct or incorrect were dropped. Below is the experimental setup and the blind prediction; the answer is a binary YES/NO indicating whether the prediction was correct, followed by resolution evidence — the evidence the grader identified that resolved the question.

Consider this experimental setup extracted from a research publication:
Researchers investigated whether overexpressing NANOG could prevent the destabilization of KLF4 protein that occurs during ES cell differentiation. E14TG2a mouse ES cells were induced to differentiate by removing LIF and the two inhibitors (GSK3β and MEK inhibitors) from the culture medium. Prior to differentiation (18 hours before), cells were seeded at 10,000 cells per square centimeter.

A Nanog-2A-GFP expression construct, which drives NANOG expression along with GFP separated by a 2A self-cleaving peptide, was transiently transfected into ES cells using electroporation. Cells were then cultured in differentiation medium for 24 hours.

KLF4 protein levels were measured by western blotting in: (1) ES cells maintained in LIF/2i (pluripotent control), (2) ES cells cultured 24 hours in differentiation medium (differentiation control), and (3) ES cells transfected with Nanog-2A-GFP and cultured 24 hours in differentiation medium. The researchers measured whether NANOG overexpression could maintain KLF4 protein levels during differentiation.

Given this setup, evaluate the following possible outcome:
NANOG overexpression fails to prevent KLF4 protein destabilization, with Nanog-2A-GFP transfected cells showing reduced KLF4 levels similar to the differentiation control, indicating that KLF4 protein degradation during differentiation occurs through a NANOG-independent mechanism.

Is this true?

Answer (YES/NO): NO